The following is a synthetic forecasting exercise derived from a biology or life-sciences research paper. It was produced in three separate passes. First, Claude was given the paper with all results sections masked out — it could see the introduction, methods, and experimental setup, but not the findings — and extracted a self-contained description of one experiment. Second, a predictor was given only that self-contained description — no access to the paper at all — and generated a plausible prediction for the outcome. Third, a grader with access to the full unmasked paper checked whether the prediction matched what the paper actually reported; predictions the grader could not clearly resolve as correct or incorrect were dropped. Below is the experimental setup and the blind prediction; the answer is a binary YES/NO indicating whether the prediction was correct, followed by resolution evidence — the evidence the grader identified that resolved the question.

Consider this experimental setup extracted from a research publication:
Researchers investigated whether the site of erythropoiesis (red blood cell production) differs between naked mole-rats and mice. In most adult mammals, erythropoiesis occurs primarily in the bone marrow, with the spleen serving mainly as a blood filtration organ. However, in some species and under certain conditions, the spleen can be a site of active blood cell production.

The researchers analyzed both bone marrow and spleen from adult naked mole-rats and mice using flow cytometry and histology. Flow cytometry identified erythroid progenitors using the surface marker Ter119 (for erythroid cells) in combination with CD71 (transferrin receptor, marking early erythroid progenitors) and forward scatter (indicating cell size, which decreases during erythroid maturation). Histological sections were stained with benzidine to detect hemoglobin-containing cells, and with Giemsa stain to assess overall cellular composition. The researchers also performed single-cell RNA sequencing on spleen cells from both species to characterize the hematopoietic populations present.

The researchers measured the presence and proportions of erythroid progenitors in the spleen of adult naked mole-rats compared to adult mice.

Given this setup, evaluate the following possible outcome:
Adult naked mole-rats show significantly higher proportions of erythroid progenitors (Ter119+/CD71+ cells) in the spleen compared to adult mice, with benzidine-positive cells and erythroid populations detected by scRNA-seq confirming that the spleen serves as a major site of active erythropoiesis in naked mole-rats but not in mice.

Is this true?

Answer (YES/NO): YES